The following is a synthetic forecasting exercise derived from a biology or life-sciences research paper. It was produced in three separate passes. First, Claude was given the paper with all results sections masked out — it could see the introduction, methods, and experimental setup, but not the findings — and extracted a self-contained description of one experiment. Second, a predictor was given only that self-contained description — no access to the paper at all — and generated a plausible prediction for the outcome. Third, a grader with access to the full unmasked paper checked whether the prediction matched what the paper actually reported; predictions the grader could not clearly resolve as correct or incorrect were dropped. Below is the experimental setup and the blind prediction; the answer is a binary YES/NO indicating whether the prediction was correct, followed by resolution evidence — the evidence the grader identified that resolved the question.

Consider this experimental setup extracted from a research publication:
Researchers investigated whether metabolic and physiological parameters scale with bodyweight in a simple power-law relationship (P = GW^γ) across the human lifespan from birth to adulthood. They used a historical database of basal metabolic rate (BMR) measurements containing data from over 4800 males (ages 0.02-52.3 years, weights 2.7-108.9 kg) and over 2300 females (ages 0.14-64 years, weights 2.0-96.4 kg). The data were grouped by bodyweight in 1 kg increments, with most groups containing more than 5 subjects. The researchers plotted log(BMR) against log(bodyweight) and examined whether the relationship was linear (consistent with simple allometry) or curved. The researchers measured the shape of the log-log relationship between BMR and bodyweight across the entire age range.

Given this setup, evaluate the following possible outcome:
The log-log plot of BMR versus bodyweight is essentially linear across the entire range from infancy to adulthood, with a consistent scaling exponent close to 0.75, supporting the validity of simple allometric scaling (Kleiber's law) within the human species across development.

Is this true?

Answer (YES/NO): NO